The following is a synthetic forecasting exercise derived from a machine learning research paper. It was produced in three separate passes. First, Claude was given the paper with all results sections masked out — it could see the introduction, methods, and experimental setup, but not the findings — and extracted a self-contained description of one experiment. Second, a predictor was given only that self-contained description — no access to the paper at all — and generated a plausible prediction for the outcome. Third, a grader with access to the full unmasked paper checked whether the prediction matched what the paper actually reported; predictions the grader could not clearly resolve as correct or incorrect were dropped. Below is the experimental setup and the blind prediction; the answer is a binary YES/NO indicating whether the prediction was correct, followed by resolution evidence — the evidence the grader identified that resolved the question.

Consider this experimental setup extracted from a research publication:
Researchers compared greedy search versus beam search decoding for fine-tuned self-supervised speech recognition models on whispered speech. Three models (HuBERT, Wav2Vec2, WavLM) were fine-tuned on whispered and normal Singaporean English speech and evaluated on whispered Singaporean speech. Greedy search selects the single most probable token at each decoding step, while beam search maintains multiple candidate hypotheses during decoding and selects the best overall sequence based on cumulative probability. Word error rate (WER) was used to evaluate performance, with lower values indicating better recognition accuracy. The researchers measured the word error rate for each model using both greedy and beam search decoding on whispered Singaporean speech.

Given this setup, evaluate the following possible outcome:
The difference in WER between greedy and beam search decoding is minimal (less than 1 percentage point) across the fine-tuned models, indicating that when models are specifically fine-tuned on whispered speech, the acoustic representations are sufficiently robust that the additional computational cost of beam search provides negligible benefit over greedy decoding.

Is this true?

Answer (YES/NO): NO